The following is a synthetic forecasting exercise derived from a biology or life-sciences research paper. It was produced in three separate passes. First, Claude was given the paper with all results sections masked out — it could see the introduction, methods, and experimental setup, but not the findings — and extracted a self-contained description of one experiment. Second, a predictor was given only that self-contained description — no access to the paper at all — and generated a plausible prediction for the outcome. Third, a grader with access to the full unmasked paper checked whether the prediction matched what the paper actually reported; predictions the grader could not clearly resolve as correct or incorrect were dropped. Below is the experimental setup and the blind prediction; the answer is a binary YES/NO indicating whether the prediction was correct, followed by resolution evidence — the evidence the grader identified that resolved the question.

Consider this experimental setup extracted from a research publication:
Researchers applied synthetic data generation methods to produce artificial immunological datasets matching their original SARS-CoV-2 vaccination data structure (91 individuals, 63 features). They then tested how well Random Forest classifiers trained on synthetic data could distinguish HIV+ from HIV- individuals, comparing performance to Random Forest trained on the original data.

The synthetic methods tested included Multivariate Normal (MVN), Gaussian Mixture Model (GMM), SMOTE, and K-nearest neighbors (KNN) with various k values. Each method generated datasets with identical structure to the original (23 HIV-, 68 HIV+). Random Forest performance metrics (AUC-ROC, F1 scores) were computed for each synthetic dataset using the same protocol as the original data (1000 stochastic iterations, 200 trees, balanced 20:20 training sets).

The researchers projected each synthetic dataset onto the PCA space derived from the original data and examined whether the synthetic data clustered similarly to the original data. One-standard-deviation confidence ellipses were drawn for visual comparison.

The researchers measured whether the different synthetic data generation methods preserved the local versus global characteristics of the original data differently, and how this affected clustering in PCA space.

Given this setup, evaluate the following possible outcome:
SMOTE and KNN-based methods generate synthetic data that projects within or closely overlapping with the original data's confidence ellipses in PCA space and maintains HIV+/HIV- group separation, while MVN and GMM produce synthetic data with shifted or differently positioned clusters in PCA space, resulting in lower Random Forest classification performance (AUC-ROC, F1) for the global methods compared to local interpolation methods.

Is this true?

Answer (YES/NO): NO